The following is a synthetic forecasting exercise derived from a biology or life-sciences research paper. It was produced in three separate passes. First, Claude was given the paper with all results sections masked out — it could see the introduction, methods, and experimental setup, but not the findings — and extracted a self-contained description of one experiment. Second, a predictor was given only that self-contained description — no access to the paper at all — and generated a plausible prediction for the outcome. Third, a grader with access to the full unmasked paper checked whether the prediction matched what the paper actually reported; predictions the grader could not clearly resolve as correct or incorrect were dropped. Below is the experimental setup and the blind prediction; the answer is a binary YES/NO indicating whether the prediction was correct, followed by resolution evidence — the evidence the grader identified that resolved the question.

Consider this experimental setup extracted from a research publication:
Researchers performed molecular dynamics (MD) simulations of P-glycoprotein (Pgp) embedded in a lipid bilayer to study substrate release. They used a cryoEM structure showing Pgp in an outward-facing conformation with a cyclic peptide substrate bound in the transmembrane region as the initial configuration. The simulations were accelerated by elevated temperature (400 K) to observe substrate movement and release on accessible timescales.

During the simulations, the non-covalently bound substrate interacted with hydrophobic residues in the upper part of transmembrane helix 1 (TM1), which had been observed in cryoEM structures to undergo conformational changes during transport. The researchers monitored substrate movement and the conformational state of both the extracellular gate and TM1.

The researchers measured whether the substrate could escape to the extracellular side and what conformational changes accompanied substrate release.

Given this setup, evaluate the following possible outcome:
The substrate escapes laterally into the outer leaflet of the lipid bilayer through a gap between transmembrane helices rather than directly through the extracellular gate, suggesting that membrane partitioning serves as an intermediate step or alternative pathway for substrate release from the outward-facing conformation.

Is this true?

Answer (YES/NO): NO